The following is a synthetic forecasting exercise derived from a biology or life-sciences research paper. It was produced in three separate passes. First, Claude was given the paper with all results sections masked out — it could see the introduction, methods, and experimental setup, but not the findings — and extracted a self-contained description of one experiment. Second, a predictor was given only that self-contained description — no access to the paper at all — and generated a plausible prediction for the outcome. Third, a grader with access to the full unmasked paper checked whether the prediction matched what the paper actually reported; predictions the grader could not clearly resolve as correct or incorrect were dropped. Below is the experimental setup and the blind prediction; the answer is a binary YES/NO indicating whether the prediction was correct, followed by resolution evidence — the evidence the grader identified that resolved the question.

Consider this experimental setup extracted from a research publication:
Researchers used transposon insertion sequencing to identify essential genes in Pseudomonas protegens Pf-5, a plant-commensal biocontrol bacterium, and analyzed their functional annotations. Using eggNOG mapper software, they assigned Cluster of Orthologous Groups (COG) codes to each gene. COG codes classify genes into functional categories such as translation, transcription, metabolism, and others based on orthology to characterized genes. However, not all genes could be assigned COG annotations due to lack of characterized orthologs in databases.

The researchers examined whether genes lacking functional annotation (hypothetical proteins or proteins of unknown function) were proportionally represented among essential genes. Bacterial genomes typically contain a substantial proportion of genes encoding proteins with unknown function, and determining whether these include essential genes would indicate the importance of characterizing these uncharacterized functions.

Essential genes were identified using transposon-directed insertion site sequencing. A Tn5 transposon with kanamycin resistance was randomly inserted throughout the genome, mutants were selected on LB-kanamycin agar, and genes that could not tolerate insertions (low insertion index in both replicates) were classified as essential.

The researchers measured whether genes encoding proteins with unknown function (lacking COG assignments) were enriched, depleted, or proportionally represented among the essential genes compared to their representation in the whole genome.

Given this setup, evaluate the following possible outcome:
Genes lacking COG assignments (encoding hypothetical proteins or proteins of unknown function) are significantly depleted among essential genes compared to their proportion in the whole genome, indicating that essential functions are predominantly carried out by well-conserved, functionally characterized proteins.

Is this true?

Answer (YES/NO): YES